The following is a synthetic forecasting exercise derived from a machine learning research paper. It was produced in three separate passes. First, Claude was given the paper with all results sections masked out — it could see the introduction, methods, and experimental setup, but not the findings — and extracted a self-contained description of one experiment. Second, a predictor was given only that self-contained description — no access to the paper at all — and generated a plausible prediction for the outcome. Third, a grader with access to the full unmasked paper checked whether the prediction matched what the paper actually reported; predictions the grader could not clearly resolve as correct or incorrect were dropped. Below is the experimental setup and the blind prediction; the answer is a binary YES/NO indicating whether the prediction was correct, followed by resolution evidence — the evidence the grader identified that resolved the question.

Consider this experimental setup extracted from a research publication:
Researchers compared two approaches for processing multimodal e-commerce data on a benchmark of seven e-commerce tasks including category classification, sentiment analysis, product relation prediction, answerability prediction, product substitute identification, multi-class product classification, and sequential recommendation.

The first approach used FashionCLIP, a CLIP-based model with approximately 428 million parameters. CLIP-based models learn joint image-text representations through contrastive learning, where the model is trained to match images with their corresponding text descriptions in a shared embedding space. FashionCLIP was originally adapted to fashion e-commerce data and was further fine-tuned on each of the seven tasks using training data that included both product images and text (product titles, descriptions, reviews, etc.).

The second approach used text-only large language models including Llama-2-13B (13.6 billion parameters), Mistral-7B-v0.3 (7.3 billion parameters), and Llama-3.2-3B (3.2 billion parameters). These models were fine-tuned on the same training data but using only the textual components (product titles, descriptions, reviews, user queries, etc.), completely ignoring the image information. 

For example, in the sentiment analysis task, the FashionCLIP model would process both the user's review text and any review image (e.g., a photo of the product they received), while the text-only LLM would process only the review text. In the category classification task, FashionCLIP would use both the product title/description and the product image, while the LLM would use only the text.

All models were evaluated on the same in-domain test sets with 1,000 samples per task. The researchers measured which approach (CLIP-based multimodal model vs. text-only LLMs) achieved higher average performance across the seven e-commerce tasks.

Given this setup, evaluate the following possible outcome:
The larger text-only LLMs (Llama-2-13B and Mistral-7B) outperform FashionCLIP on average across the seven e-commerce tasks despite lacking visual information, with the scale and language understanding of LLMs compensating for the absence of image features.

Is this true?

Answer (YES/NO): YES